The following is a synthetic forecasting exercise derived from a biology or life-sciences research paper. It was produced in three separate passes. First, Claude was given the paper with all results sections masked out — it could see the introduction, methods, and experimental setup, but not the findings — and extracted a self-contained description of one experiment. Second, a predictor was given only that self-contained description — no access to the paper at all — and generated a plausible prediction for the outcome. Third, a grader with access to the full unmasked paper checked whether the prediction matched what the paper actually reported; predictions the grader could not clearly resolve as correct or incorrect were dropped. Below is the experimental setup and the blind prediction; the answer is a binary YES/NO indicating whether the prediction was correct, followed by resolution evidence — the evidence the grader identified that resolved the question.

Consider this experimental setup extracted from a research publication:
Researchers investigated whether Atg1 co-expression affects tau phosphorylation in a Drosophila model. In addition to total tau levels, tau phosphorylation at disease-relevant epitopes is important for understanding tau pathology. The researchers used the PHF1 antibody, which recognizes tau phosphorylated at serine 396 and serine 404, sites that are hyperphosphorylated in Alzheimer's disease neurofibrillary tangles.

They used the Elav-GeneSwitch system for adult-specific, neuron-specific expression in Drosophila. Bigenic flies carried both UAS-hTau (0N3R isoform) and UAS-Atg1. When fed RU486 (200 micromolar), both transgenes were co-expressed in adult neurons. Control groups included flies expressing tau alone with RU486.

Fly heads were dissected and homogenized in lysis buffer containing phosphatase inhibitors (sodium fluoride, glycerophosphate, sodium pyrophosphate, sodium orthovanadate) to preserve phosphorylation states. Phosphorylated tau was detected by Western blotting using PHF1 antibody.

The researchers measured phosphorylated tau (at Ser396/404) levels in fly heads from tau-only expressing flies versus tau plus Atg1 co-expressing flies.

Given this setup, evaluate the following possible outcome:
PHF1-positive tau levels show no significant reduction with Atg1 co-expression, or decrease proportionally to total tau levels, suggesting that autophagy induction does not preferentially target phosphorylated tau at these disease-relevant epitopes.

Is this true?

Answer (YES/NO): NO